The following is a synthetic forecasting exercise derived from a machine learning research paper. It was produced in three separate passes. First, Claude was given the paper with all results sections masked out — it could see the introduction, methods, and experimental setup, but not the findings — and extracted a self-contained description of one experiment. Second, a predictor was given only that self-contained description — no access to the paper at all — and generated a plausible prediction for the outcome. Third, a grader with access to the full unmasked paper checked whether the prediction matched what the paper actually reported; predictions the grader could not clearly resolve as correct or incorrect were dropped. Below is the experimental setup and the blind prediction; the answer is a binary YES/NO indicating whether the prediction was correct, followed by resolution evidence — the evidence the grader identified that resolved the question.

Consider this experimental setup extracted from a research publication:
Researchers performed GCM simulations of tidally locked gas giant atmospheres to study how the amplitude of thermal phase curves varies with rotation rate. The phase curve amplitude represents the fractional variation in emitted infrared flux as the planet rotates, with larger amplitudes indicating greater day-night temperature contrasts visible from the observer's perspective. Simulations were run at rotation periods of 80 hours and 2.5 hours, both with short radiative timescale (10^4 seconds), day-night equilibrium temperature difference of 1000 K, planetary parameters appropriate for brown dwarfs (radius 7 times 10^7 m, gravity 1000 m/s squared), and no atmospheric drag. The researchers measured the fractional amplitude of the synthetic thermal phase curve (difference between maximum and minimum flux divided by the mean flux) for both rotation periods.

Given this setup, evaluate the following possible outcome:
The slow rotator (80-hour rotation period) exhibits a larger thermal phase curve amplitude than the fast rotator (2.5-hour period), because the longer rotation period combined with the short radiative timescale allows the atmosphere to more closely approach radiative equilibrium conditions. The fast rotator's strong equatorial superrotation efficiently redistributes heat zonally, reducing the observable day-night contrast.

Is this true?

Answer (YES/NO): NO